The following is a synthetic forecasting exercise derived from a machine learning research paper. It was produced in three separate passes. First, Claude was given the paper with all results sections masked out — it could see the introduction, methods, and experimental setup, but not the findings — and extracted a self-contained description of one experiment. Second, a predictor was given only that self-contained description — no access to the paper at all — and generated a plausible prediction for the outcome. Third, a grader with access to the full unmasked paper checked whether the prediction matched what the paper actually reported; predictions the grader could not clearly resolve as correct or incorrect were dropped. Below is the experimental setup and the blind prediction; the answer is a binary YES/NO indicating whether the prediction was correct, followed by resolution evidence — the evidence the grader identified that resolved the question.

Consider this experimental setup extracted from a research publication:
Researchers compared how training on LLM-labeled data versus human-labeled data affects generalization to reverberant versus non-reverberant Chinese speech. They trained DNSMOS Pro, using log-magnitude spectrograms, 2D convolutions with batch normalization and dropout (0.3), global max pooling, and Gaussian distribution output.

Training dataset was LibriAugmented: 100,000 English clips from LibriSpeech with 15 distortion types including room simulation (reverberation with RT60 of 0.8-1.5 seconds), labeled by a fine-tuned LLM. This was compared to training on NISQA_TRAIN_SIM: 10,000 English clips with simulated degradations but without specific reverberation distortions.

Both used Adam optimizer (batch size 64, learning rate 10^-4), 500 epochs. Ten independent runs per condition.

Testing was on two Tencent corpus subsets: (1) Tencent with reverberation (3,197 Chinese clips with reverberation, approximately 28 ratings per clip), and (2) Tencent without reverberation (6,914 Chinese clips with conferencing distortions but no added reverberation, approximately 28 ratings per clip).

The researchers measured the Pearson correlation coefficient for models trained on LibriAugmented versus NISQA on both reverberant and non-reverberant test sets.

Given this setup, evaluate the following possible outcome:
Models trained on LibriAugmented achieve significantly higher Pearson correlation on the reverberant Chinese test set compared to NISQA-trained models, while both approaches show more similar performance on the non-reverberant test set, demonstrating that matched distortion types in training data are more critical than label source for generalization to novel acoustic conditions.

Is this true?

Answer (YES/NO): NO